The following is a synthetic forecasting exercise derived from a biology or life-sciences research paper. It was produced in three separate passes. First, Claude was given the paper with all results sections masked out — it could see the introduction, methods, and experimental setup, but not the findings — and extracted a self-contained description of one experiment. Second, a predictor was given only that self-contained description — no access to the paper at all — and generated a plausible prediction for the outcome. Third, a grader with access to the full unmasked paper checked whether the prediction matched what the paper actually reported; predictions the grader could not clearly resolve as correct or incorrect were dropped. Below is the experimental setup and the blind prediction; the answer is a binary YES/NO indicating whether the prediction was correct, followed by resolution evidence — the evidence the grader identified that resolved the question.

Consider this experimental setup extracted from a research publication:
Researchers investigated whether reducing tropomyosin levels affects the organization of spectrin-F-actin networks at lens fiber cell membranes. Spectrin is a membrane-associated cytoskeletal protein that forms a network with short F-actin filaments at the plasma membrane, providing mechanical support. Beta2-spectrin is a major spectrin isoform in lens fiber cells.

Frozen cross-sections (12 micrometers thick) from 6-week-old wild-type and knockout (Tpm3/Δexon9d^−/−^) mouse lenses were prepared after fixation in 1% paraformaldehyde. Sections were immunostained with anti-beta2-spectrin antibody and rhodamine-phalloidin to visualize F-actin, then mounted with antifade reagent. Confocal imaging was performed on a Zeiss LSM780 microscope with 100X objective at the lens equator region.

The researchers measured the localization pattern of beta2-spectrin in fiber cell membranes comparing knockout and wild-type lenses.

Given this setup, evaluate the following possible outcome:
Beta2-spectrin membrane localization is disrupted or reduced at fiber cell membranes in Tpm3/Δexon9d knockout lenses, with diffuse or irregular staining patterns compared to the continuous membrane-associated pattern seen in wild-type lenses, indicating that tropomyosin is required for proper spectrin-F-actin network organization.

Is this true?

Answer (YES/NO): NO